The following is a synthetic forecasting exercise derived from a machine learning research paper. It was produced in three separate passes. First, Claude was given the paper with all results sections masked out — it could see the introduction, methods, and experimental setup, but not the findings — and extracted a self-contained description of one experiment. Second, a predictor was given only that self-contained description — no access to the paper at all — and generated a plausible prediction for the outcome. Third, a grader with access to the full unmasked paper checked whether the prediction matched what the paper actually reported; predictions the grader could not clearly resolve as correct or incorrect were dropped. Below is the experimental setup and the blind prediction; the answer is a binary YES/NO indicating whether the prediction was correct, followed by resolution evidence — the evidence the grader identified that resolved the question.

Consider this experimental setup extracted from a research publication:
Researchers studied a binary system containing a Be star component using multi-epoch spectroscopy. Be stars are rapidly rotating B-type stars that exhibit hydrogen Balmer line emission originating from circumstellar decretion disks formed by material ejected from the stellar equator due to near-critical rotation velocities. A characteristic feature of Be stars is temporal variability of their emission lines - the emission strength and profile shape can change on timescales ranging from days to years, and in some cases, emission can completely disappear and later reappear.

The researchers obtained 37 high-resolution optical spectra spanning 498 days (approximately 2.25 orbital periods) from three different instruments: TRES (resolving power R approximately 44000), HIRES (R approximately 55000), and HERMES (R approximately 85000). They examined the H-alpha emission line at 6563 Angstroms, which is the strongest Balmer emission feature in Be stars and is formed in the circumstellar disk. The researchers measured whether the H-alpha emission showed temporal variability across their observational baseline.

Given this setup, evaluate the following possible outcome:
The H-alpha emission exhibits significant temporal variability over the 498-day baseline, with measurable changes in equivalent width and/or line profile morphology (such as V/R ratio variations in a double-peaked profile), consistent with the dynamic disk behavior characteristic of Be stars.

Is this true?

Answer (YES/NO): NO